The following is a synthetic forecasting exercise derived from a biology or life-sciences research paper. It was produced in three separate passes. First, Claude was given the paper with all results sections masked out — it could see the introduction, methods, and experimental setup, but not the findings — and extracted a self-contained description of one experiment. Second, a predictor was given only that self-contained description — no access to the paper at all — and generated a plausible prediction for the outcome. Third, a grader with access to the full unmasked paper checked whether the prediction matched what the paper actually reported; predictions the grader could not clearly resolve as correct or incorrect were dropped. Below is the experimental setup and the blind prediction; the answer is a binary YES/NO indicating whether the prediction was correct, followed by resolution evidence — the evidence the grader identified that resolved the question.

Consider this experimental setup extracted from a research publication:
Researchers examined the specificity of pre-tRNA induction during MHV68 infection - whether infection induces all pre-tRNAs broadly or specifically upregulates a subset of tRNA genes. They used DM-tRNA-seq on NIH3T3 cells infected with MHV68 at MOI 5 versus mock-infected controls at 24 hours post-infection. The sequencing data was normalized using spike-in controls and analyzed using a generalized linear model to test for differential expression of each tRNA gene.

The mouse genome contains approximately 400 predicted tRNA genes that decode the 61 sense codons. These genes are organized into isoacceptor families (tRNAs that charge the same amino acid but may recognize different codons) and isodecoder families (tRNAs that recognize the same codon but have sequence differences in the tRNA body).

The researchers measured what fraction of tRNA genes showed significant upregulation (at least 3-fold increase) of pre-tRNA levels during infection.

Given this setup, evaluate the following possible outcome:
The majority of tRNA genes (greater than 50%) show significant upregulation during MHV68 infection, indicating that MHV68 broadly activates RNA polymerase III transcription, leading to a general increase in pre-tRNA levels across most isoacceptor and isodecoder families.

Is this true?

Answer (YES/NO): NO